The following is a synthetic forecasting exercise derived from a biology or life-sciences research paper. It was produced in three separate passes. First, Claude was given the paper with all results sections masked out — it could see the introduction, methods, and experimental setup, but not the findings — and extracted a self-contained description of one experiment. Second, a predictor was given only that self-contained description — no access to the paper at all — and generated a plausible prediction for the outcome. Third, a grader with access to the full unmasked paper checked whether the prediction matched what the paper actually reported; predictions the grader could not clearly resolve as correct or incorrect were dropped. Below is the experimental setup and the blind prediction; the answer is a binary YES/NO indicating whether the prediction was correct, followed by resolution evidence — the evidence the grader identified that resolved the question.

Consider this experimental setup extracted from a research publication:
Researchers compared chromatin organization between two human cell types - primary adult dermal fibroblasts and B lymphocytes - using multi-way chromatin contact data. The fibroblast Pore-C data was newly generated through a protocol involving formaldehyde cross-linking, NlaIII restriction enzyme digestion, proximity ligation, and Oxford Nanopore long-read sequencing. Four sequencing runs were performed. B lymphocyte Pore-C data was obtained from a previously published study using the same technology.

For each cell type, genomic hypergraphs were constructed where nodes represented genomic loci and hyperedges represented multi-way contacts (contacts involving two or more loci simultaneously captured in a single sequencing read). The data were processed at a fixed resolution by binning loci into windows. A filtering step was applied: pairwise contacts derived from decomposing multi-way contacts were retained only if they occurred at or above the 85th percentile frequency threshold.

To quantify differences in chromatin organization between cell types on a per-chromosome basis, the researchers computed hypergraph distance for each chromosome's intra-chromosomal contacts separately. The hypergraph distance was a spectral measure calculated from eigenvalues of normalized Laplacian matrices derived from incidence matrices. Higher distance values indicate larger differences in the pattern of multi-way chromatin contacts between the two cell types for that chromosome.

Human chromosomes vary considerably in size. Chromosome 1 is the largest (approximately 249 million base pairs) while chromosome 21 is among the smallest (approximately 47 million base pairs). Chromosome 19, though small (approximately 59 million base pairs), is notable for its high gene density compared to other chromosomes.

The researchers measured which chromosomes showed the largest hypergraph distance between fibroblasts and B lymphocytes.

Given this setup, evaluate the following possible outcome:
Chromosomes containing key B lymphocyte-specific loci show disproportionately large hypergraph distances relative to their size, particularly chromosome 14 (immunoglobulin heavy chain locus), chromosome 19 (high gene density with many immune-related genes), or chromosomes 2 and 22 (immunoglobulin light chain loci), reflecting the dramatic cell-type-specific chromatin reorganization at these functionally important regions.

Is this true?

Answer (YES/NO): NO